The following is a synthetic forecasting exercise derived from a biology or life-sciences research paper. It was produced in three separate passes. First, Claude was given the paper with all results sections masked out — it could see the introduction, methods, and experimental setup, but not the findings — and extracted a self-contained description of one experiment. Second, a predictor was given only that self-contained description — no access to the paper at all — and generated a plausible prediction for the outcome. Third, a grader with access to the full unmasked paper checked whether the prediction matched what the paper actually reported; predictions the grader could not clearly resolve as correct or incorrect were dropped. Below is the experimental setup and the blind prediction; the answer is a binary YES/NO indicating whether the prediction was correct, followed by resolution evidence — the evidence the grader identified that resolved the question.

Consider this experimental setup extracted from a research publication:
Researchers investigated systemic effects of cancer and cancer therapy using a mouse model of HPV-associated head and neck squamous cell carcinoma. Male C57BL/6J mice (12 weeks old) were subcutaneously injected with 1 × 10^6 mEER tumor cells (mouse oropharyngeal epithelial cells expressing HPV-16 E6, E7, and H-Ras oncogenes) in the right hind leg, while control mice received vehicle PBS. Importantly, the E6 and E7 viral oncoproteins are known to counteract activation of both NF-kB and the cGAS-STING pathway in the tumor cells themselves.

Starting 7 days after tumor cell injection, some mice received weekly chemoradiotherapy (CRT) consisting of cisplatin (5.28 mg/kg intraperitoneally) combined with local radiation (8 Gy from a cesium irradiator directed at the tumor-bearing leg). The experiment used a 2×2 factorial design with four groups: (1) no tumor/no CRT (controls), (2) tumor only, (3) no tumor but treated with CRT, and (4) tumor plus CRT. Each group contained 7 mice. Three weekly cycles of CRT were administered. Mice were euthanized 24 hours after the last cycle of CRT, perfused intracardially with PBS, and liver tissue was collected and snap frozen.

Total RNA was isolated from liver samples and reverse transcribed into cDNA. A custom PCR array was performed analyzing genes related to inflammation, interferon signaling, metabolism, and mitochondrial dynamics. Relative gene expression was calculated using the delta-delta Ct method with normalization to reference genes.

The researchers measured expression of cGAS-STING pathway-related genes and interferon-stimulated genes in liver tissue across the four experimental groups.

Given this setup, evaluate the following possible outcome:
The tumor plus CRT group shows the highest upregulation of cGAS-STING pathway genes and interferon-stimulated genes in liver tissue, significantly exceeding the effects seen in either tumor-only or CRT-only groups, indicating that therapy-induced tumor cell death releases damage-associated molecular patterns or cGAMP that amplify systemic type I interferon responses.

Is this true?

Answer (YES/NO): NO